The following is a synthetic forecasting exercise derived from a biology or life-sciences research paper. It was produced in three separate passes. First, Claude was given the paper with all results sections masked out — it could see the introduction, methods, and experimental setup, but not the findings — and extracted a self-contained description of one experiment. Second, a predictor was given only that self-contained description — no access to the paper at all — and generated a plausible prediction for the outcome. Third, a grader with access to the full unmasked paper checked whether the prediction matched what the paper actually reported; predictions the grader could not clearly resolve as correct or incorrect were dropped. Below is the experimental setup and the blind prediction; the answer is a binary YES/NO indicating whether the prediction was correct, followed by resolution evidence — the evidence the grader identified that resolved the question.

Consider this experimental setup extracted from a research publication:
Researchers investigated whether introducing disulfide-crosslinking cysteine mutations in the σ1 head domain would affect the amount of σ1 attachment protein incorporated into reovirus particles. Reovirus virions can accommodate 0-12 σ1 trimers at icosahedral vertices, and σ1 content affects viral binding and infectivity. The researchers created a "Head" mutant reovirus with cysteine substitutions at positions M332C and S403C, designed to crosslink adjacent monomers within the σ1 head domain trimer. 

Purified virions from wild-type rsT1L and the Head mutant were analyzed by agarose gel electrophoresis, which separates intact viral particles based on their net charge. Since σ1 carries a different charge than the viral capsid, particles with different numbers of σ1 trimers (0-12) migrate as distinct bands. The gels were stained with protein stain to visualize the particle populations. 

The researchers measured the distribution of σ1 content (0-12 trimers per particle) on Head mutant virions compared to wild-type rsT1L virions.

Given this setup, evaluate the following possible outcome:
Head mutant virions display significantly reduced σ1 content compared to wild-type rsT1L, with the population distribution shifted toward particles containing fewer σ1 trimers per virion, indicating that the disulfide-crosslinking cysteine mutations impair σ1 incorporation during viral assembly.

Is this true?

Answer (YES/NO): NO